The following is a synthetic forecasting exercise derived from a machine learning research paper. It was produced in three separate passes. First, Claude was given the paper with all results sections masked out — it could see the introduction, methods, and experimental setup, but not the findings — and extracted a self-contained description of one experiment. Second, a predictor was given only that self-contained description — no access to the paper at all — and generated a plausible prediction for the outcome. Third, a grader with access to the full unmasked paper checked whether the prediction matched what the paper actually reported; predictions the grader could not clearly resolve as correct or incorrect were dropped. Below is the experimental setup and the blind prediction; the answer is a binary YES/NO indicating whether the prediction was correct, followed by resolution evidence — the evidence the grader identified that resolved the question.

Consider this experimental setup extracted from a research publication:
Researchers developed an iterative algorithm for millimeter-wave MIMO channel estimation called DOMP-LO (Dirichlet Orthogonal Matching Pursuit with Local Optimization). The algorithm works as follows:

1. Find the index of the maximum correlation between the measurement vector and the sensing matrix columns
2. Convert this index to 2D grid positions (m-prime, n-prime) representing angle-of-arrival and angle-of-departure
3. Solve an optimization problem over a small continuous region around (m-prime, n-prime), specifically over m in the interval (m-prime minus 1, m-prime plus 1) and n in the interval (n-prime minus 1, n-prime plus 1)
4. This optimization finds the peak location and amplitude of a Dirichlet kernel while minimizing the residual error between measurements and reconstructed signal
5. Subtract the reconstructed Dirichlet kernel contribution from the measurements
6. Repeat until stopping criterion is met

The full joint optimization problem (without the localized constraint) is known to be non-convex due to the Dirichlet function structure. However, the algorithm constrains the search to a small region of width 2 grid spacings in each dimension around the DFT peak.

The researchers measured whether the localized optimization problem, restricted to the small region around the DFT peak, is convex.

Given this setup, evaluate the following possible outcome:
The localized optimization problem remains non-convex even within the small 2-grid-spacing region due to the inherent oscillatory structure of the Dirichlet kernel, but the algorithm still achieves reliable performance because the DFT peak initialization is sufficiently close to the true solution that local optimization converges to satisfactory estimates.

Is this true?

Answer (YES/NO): NO